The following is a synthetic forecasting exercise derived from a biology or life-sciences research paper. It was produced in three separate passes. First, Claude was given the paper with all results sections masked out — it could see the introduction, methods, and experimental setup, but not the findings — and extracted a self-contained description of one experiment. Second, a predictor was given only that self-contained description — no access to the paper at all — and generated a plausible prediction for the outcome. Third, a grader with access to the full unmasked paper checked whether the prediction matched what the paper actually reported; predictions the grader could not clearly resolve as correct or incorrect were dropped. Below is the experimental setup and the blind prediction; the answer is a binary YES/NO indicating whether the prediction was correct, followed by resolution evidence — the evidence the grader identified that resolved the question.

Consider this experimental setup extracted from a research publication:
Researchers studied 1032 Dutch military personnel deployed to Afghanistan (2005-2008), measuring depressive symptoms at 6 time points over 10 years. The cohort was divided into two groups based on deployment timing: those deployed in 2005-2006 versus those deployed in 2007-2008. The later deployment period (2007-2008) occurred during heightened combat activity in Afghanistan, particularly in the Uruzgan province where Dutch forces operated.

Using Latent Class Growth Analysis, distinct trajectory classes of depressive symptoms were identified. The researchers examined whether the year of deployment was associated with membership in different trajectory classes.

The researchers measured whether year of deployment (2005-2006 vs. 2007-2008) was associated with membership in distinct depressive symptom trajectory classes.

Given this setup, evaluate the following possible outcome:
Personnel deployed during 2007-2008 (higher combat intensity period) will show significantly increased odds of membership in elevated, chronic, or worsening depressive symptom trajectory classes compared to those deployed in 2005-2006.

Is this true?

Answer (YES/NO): NO